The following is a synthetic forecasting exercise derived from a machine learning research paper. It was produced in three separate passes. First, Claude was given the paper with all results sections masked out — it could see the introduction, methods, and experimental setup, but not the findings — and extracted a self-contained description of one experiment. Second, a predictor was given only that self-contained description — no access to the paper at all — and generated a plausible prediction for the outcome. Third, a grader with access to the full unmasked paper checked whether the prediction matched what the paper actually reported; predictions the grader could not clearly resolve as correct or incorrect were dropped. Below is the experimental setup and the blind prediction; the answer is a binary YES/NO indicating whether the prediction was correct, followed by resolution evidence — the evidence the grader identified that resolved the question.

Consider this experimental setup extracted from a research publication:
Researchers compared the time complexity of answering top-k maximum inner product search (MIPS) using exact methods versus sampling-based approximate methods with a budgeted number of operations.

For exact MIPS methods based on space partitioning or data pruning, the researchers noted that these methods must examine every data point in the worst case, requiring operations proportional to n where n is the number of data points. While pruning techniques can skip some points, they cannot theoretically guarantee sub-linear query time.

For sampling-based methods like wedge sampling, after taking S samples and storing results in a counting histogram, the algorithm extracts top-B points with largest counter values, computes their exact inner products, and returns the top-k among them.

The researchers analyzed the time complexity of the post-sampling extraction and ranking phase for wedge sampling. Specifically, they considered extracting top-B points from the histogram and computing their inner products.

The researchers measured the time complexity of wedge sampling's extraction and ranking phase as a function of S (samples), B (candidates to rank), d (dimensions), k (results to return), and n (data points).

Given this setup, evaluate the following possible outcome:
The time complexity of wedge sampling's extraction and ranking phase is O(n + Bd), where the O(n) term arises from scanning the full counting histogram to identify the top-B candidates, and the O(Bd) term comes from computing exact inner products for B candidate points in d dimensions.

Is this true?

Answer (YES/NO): NO